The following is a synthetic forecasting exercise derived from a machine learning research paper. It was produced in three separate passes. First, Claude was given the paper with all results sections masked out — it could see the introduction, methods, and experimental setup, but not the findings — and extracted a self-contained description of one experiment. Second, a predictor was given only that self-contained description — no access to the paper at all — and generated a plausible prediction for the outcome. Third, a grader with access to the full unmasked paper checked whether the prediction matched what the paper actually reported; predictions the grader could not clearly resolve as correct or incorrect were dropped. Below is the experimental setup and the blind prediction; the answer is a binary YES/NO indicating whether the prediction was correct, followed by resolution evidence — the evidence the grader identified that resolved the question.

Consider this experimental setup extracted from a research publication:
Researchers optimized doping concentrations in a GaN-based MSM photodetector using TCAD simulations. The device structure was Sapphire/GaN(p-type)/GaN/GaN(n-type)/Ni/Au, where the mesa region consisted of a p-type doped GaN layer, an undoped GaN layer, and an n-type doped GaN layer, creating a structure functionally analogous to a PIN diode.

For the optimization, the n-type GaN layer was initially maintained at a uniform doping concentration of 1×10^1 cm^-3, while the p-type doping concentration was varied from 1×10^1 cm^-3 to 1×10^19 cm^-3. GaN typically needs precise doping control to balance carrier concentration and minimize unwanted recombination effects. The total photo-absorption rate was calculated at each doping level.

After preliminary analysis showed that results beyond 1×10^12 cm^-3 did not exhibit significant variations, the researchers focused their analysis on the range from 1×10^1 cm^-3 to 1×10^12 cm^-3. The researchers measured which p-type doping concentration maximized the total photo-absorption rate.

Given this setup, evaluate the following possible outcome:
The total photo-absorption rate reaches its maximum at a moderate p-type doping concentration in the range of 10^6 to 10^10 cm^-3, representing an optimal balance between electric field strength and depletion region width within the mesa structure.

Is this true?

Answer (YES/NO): NO